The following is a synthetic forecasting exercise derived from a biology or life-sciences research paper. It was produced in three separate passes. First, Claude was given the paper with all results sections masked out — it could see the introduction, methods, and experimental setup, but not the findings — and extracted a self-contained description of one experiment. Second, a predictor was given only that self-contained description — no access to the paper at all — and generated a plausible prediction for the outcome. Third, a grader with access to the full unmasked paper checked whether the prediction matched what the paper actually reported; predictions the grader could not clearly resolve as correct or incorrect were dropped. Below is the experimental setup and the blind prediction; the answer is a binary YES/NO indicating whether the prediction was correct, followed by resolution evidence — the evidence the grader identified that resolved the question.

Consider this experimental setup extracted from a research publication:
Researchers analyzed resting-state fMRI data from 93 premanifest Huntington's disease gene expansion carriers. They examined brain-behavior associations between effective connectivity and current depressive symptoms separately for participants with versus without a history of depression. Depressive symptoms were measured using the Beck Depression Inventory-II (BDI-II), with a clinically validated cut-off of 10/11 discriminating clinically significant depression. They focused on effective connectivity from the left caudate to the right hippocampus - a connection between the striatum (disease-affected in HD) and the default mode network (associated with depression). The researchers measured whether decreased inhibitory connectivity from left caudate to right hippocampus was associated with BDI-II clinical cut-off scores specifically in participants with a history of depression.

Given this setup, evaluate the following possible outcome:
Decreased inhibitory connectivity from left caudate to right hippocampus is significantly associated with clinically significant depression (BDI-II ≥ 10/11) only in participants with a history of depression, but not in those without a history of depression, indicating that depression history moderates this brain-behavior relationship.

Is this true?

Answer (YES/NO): YES